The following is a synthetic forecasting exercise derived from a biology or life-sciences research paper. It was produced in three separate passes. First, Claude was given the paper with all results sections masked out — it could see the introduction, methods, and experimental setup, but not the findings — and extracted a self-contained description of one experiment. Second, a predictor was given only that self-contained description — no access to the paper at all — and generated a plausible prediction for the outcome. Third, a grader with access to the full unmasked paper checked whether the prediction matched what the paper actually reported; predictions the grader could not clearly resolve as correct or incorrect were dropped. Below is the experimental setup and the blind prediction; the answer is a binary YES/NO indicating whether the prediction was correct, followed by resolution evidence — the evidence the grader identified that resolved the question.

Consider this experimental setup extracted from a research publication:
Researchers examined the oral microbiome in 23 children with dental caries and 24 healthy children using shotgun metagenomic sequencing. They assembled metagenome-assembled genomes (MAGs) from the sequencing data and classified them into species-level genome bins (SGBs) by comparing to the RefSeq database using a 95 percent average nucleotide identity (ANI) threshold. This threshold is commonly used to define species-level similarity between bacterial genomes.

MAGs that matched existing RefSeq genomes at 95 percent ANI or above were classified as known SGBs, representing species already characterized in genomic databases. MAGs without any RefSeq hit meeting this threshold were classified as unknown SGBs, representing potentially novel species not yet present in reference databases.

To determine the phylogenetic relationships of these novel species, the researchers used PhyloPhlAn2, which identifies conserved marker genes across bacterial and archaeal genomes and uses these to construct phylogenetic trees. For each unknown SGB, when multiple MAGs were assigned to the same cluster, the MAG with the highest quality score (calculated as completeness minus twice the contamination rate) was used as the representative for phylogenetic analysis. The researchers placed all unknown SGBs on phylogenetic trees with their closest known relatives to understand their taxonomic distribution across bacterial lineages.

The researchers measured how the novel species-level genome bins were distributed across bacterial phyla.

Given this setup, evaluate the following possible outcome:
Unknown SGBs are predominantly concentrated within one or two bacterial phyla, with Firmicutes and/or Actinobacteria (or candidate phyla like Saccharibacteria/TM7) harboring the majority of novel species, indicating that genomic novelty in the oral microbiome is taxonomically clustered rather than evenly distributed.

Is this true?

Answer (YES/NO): NO